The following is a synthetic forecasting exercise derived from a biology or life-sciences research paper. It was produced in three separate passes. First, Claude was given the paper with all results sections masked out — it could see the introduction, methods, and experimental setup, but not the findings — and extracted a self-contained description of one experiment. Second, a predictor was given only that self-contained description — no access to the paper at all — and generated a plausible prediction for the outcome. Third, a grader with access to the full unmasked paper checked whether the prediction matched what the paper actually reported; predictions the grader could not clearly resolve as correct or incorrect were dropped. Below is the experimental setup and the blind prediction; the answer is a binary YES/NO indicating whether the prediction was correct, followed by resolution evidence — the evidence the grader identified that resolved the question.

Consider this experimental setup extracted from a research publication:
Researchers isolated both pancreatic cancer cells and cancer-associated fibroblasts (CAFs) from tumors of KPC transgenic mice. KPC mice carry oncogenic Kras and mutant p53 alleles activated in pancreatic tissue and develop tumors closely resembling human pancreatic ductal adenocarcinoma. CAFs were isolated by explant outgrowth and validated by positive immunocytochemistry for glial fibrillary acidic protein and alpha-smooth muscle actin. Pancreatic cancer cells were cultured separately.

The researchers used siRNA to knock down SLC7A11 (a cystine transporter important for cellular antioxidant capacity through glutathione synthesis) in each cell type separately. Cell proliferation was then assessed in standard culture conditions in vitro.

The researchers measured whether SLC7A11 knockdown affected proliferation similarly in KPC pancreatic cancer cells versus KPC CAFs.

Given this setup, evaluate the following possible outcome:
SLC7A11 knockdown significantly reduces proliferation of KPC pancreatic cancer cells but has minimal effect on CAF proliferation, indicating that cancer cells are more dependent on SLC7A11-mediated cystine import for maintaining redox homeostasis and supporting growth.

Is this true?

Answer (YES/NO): NO